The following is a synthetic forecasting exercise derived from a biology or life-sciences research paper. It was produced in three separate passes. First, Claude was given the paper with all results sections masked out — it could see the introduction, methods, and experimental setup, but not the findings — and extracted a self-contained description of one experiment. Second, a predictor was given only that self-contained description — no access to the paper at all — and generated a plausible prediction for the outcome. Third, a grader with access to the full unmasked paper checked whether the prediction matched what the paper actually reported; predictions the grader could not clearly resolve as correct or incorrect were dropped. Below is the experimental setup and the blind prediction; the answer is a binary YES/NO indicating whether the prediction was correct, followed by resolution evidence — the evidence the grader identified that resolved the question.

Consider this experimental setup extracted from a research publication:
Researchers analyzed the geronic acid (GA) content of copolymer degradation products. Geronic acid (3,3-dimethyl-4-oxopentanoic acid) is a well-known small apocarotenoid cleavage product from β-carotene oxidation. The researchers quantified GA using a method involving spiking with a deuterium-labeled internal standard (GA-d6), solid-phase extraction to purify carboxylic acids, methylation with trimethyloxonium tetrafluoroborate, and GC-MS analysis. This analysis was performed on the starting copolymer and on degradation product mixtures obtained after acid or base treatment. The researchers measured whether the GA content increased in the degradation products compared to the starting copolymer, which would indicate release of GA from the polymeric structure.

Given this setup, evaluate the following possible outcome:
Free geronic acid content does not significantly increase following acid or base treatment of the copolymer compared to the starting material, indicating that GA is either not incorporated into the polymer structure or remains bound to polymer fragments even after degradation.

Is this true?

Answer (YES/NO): NO